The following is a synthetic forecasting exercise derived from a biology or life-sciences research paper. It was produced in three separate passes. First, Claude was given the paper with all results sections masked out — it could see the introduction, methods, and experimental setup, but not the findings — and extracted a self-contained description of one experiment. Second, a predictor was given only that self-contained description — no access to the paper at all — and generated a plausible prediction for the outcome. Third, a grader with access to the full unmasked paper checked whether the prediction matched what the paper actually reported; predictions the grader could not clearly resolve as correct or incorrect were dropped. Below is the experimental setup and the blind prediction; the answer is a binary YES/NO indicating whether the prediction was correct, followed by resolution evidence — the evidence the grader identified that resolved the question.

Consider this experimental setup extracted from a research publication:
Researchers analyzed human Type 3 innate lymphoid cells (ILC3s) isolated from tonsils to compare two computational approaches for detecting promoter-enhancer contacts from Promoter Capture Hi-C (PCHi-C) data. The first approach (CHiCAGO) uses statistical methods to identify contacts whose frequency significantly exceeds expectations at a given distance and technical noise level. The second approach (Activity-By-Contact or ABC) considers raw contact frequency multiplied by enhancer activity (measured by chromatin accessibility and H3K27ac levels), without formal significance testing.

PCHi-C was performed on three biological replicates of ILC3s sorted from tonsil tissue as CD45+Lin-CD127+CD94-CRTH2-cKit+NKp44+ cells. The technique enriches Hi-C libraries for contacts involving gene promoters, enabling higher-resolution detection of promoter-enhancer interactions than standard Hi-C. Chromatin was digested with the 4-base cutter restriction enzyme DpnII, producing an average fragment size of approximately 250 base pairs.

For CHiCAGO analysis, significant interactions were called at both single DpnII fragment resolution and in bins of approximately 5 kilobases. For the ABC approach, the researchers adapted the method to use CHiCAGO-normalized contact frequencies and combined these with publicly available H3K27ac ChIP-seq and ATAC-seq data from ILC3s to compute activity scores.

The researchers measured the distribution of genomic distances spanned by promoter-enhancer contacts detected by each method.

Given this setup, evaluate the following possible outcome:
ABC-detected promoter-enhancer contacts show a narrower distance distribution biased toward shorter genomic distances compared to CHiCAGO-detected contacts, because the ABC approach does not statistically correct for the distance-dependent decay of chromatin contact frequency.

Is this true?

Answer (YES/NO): YES